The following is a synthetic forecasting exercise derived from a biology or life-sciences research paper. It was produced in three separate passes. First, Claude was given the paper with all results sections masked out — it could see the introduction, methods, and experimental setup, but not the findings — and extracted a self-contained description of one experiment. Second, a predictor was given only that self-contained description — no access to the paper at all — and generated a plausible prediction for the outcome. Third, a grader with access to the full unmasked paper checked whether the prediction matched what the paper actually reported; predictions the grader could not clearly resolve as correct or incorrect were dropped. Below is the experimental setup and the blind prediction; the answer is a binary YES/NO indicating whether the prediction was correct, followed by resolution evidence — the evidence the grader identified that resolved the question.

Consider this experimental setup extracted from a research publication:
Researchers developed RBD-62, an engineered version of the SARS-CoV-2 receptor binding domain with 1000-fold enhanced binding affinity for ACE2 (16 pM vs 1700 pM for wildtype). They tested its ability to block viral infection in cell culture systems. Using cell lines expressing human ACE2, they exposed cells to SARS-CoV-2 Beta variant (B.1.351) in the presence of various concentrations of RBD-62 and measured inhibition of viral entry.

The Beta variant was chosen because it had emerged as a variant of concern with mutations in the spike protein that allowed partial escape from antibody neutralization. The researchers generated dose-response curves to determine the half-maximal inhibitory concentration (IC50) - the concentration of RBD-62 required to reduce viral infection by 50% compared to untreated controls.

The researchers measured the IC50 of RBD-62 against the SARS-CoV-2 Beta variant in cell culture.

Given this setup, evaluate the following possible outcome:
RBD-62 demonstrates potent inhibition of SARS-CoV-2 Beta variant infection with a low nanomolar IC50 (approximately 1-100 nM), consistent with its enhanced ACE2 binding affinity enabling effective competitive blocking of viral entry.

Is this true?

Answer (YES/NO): NO